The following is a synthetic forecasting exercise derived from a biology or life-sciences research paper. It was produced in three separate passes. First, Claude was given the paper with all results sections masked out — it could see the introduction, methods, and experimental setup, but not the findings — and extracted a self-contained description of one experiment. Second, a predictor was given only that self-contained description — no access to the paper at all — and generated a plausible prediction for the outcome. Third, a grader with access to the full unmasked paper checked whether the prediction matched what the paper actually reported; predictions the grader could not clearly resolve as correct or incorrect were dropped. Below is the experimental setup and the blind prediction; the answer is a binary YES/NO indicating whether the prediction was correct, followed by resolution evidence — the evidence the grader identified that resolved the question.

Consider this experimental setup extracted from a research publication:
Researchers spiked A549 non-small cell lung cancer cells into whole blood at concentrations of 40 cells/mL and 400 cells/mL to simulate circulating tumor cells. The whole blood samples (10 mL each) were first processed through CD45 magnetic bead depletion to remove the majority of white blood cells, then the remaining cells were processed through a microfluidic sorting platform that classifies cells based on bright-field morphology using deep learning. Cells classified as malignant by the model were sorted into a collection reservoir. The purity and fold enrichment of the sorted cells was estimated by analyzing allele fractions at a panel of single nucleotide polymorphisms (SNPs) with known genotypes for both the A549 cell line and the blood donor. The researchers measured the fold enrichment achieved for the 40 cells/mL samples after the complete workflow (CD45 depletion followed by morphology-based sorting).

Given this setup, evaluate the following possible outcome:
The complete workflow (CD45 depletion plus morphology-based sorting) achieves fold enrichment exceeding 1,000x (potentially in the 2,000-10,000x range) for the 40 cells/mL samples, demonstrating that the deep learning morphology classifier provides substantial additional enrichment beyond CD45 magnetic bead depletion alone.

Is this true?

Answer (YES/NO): NO